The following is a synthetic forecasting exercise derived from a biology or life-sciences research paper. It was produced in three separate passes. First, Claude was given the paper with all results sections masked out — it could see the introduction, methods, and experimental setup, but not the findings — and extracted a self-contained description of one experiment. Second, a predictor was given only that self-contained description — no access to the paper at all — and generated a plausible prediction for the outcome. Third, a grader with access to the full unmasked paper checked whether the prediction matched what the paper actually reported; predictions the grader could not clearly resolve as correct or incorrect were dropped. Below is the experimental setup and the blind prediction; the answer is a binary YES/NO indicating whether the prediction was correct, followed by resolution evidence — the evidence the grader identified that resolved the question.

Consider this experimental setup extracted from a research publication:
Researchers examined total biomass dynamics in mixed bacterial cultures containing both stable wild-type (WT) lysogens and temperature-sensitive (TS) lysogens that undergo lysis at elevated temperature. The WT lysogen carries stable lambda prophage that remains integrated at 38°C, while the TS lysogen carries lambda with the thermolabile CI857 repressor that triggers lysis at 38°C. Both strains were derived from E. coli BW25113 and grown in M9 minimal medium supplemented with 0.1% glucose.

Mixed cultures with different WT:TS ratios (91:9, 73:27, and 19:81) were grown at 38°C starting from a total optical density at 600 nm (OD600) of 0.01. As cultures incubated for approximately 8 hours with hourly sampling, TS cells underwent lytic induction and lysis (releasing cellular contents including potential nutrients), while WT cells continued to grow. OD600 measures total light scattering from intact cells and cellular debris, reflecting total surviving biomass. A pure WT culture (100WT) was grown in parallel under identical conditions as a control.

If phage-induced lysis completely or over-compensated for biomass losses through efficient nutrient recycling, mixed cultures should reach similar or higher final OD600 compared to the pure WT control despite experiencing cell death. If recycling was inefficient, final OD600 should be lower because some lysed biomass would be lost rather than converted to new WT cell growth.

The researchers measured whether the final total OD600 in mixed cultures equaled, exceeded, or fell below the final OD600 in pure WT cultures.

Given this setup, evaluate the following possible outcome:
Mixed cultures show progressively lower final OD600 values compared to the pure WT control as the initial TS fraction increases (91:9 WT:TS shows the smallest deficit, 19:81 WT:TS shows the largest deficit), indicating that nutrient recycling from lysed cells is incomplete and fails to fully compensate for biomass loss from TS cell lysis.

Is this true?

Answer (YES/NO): YES